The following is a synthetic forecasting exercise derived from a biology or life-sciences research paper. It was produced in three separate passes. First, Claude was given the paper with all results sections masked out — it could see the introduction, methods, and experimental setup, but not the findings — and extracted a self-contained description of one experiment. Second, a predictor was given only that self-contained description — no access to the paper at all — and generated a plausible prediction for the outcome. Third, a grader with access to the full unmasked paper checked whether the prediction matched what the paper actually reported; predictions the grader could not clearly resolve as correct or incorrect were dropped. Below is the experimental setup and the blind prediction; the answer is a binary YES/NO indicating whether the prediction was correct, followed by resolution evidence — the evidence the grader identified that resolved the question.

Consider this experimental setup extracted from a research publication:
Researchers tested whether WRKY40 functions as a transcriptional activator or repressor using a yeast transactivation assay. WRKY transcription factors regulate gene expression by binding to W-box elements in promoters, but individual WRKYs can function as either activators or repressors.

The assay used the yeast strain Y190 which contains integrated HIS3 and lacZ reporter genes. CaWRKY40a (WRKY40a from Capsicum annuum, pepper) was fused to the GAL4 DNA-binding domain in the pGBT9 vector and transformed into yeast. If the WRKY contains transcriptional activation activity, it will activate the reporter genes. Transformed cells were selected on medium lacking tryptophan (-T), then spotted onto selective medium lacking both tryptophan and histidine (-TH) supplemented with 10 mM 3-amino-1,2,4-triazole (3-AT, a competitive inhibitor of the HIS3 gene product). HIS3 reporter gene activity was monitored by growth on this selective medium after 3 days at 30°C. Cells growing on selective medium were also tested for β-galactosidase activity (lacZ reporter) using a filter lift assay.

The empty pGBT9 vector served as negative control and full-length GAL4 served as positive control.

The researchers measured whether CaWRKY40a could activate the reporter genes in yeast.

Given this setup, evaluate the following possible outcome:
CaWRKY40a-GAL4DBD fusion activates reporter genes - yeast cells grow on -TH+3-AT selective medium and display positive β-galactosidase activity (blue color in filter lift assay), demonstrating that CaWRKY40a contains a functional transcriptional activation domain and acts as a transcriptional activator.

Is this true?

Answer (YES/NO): NO